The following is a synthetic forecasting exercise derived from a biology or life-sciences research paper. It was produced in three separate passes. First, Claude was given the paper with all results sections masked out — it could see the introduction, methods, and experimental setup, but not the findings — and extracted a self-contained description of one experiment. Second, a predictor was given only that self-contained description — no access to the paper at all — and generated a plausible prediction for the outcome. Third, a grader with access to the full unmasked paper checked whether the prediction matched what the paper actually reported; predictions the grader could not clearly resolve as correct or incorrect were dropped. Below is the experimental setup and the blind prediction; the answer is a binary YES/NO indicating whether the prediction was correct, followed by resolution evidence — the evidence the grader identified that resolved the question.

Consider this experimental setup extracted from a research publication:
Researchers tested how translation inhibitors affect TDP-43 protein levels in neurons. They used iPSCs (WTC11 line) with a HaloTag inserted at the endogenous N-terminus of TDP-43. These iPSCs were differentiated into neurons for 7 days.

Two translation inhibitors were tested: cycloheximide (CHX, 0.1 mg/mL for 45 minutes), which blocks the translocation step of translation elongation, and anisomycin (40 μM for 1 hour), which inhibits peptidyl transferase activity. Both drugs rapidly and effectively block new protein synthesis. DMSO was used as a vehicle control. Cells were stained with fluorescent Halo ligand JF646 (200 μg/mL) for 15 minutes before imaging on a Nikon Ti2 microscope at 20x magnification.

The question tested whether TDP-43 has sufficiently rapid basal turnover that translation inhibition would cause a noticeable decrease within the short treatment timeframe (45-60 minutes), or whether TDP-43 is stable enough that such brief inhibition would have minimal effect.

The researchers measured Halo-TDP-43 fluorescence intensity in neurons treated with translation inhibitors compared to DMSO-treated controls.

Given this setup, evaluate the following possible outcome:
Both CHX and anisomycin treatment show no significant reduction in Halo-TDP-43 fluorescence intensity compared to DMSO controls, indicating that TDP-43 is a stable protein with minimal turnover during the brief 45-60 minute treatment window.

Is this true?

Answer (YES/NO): NO